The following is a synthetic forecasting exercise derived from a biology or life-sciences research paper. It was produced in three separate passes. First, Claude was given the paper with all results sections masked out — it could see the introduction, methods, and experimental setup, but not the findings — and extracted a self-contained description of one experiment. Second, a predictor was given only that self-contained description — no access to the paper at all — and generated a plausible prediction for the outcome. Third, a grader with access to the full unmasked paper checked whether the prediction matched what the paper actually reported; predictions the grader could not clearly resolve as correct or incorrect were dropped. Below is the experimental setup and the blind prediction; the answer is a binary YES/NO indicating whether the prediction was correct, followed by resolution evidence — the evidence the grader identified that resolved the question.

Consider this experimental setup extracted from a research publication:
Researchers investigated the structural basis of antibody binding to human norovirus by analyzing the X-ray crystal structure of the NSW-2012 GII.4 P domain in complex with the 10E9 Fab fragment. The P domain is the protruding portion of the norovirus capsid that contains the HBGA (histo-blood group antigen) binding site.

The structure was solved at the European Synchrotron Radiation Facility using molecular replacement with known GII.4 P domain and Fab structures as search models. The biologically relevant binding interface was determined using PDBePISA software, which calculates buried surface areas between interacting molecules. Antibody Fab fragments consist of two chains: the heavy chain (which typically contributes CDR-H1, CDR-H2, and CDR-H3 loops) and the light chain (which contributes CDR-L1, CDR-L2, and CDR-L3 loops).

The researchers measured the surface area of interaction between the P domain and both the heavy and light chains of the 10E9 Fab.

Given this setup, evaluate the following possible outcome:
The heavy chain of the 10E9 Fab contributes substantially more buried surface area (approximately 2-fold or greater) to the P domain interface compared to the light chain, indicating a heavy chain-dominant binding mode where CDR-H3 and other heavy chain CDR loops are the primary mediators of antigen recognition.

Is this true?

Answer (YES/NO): NO